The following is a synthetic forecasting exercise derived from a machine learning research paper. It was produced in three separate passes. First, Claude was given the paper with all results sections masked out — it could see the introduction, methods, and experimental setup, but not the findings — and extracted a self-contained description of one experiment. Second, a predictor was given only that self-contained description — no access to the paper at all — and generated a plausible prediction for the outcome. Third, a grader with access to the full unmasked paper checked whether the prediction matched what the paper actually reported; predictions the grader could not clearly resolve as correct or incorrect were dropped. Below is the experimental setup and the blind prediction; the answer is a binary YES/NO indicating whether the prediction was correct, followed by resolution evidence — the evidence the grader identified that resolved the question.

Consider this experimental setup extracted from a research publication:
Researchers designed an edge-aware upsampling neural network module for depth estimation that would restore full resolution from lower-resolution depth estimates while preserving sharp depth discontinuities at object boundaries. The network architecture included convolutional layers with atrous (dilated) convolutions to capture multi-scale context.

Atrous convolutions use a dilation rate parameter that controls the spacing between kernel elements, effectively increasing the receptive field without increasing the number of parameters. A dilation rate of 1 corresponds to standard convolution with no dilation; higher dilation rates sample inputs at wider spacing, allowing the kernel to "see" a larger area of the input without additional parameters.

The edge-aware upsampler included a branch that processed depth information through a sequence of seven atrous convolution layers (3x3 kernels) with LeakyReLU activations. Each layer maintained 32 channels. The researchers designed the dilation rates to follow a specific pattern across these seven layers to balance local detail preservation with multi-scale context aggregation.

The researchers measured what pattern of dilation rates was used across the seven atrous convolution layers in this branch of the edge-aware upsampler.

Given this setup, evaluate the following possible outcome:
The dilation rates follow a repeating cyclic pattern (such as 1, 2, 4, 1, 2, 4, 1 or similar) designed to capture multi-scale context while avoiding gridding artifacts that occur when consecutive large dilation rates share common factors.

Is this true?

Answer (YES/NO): NO